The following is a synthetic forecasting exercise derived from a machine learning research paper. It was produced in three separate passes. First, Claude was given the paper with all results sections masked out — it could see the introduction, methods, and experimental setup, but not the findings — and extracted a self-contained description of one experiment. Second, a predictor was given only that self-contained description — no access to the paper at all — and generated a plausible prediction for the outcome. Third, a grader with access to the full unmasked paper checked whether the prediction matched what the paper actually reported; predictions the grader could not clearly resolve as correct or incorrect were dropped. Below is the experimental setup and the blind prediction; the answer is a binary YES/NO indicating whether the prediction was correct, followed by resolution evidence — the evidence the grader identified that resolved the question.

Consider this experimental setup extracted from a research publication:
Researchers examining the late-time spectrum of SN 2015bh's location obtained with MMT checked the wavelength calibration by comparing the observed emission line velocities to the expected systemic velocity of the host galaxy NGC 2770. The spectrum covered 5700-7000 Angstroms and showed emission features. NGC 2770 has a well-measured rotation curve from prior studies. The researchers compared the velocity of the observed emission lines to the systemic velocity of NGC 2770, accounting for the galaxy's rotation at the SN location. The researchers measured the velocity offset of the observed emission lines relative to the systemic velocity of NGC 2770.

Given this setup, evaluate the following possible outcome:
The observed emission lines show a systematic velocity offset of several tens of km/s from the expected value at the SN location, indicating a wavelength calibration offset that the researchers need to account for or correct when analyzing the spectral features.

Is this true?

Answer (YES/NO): NO